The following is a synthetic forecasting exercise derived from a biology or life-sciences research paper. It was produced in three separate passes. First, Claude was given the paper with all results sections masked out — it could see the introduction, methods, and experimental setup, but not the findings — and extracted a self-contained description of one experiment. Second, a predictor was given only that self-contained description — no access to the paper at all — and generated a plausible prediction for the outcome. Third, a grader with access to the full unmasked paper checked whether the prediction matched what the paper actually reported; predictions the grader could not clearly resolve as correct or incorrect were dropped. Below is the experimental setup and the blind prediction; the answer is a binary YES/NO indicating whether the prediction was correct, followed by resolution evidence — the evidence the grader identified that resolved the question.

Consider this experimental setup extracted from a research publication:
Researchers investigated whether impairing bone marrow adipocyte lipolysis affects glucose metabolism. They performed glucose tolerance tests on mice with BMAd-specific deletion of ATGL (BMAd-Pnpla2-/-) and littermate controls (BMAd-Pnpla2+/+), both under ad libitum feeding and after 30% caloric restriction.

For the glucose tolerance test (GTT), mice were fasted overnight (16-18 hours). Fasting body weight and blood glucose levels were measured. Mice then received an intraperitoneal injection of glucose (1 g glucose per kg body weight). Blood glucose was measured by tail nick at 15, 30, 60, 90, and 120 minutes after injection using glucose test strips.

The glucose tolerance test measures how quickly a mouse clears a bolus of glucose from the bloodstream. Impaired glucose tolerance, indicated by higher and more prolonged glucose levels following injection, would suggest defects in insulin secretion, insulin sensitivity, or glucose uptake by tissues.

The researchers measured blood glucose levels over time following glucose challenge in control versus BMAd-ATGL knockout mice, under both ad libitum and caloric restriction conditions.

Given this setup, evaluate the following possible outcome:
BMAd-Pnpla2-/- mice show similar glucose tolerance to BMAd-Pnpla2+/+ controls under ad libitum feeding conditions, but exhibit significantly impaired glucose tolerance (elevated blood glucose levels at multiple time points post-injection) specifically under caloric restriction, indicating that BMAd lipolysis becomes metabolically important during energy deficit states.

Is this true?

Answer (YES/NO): NO